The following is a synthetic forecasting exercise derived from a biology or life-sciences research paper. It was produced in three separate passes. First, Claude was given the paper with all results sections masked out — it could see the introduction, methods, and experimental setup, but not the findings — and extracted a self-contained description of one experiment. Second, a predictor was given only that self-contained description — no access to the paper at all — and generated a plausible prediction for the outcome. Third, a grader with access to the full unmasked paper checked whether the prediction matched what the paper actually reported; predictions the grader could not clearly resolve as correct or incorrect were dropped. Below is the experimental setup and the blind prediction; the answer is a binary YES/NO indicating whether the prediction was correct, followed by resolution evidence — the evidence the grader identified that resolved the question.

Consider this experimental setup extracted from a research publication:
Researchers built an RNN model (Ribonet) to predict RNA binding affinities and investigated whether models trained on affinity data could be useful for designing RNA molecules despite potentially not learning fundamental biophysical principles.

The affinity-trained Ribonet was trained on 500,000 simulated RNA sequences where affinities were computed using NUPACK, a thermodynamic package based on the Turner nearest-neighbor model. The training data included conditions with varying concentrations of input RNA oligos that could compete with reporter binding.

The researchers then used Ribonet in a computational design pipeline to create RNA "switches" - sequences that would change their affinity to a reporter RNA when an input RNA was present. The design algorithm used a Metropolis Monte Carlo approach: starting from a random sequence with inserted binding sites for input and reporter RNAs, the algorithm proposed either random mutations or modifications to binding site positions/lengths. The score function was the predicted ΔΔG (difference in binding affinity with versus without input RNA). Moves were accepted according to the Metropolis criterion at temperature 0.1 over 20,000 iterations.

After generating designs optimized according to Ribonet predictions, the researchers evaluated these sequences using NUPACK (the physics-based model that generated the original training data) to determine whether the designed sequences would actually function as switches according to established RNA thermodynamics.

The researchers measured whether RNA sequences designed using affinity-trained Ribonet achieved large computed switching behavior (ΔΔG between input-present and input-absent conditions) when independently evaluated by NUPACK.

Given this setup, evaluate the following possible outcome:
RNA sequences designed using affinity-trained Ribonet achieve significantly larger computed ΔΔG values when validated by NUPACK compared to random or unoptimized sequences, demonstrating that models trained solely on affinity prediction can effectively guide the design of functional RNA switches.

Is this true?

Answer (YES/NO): YES